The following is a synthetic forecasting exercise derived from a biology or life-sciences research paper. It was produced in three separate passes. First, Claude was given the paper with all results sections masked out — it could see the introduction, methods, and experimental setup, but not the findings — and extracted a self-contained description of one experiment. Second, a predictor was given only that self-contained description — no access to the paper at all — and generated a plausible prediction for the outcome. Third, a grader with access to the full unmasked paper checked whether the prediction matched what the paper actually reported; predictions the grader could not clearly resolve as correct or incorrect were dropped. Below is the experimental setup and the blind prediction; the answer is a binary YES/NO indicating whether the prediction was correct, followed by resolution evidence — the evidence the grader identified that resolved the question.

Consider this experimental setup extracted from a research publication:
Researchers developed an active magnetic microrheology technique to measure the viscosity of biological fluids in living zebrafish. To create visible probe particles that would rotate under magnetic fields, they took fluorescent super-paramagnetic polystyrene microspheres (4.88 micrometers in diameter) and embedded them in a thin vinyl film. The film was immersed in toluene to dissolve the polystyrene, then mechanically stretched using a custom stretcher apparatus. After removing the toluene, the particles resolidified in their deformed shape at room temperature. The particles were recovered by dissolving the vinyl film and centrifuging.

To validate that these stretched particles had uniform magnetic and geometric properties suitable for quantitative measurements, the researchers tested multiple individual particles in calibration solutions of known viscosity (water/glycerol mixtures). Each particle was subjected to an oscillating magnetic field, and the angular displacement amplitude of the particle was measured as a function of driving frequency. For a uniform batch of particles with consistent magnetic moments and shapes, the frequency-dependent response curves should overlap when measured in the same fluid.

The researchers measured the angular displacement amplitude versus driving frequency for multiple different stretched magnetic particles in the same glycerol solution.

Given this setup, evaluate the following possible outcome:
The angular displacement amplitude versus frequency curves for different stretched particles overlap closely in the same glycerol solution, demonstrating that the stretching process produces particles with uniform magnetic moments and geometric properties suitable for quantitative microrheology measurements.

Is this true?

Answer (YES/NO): YES